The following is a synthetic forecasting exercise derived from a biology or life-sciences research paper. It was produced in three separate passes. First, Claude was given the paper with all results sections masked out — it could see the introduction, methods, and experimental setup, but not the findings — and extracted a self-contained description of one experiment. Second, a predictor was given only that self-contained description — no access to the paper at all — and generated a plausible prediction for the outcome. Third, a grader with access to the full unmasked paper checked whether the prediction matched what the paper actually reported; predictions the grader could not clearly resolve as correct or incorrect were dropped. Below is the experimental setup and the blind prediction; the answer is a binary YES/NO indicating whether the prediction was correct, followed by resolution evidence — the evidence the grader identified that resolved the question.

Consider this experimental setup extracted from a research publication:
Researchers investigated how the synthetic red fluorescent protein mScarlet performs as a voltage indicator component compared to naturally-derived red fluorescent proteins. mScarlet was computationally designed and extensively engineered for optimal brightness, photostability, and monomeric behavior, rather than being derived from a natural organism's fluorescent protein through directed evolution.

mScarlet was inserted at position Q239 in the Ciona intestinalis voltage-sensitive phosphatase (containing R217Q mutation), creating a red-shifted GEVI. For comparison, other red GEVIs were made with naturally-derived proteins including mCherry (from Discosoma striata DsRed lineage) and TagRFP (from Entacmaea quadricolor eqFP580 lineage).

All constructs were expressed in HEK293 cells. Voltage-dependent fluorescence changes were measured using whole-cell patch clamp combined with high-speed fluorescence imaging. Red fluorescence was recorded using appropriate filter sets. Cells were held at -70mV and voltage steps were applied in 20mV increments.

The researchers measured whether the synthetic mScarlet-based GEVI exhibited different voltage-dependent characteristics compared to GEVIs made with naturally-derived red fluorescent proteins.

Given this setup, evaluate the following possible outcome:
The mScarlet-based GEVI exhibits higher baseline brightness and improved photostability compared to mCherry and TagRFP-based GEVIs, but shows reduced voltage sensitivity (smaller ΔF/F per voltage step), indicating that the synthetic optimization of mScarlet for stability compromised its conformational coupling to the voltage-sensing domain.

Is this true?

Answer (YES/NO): NO